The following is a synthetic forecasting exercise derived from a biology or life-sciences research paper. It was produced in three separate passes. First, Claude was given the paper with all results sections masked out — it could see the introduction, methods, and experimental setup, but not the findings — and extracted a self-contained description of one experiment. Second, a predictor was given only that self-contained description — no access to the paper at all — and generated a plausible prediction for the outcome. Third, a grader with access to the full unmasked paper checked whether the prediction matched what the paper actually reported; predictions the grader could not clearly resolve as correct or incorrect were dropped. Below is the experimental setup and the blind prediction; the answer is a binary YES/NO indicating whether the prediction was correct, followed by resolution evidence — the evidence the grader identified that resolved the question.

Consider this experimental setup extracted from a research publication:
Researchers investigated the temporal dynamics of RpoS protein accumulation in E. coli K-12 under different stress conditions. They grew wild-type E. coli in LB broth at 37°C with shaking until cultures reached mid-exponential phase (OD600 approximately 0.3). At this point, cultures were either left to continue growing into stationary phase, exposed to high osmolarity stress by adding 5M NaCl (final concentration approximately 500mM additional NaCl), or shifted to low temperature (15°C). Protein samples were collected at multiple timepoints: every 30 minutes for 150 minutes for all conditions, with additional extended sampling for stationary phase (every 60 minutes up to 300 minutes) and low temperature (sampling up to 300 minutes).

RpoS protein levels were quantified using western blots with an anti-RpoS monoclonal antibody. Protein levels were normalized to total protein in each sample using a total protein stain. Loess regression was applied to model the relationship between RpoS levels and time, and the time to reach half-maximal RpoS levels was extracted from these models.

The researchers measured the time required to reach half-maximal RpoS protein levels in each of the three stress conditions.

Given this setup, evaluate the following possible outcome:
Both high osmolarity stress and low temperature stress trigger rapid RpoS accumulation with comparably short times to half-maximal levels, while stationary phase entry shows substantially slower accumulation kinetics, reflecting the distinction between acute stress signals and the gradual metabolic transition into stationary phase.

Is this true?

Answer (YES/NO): NO